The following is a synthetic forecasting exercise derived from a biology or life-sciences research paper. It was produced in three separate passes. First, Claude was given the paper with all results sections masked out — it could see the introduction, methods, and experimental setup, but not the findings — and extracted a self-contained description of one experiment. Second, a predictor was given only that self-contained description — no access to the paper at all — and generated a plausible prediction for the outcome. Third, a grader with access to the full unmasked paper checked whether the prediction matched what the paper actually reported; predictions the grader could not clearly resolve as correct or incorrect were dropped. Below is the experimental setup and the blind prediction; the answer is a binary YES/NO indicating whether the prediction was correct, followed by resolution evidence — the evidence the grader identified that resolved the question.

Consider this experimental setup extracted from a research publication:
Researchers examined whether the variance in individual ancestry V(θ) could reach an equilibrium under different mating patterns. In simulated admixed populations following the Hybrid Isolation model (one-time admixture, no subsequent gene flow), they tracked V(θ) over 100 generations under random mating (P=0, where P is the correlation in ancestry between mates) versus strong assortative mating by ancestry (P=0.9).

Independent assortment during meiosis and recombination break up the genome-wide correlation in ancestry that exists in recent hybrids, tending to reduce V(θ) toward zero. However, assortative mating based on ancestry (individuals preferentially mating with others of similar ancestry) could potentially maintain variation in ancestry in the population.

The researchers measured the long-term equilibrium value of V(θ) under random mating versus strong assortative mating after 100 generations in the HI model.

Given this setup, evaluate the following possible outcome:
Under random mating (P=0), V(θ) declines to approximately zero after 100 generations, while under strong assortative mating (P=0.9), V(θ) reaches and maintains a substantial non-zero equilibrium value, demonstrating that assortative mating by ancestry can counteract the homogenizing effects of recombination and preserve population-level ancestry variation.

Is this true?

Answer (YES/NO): NO